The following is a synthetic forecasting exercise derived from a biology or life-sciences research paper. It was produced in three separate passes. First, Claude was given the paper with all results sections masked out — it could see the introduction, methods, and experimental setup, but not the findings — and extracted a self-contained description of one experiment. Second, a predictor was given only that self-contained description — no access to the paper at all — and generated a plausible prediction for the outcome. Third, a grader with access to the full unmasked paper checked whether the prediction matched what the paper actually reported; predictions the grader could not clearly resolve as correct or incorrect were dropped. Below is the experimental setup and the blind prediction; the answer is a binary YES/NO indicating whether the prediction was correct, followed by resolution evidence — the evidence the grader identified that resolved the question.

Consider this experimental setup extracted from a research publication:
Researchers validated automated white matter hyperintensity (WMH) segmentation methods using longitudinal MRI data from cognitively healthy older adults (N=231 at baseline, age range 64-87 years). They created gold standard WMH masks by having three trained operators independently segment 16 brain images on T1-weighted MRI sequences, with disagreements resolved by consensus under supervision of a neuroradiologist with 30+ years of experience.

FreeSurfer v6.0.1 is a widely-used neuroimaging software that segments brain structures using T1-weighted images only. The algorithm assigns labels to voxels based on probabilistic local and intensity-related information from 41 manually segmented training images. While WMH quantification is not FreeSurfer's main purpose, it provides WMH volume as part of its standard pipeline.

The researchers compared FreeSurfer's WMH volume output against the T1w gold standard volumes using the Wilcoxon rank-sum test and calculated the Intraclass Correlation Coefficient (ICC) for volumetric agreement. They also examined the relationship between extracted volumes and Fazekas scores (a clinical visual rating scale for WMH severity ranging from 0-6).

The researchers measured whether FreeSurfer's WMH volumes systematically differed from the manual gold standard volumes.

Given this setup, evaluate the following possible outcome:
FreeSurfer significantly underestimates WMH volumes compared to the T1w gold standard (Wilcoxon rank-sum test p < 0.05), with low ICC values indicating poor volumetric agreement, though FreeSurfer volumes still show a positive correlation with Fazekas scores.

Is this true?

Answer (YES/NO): YES